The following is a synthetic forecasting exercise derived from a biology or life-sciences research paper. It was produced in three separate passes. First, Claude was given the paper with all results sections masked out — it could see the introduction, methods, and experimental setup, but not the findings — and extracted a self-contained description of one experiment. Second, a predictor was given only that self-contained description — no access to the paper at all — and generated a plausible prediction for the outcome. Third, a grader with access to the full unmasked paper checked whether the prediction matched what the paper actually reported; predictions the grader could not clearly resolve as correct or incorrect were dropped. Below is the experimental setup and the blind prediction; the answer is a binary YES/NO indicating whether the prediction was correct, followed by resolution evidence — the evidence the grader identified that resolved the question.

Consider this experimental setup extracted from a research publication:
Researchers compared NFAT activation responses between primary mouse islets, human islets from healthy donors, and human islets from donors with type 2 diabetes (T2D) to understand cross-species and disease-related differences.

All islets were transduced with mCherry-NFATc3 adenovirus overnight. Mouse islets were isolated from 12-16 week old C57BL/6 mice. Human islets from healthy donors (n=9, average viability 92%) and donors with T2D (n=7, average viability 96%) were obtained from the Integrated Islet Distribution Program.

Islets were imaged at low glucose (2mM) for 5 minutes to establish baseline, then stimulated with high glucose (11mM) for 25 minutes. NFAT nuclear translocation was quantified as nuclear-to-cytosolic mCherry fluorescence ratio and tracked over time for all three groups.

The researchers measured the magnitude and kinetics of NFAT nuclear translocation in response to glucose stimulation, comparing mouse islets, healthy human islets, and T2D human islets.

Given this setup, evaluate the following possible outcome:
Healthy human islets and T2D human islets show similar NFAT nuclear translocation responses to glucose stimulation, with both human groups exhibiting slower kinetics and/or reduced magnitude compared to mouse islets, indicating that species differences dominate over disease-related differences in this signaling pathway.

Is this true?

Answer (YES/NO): NO